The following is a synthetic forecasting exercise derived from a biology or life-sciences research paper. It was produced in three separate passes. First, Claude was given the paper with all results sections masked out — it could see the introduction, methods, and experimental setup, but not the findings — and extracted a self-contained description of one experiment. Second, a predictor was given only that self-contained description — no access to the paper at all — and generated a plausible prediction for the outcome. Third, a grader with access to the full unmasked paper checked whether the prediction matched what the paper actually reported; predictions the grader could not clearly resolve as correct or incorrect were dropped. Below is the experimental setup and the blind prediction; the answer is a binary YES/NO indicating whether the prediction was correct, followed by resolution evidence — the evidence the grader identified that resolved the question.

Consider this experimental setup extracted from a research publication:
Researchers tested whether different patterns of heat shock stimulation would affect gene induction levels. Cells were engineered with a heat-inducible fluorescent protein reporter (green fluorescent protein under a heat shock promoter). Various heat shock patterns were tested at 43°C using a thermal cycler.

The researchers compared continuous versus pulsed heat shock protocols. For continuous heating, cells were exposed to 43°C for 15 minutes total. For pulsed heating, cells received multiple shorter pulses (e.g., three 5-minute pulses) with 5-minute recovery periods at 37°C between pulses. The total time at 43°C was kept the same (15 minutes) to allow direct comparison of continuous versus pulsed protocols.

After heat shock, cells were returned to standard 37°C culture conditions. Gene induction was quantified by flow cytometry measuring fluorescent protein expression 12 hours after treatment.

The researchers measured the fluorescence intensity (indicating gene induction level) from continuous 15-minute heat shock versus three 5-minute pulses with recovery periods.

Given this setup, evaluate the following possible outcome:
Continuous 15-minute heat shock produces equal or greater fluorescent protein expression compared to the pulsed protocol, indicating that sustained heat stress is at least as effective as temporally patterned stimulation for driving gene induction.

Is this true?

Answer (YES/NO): YES